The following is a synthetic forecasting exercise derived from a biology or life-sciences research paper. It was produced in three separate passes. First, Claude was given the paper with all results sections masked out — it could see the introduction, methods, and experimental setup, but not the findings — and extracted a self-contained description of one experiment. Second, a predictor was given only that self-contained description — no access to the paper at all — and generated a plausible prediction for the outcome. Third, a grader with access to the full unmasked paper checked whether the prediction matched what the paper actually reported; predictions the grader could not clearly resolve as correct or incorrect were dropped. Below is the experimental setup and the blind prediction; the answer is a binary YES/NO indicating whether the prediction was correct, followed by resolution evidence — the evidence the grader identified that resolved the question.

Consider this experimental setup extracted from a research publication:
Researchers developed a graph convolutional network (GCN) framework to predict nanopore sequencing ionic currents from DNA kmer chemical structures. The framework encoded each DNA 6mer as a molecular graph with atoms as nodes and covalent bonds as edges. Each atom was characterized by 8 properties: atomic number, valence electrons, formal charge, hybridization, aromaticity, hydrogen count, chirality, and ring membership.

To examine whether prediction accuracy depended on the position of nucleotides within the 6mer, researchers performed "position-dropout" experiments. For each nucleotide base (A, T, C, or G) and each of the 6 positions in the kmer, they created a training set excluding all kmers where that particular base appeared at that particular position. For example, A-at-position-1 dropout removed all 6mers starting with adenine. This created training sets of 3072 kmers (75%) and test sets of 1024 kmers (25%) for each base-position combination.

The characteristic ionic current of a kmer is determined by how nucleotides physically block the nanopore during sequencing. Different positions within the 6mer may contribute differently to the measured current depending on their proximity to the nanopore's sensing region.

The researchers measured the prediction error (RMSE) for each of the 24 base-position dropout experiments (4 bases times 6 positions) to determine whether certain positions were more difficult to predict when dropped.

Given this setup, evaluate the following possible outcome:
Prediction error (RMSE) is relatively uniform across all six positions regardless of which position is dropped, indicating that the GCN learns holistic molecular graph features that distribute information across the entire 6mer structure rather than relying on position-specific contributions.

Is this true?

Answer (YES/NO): NO